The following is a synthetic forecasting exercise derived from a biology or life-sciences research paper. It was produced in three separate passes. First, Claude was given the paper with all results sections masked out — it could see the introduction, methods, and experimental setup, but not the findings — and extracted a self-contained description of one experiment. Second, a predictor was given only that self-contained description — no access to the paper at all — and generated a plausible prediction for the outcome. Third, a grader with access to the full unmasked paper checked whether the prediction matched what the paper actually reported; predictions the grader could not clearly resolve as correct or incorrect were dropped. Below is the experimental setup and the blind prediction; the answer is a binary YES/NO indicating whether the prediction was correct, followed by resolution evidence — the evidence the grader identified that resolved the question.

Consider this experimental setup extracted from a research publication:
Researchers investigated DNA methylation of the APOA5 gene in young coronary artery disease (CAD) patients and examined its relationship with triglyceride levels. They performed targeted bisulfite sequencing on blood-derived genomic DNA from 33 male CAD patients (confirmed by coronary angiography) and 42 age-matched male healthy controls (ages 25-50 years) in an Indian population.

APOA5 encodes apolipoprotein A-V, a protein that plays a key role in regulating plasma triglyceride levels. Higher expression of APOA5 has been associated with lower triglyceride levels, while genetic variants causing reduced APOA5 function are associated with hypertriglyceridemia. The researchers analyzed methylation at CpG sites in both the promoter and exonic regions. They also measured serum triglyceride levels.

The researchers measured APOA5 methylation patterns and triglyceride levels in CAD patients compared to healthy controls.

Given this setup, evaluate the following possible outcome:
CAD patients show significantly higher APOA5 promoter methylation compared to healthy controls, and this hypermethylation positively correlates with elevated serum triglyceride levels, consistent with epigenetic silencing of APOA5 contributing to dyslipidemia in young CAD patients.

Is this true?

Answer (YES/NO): NO